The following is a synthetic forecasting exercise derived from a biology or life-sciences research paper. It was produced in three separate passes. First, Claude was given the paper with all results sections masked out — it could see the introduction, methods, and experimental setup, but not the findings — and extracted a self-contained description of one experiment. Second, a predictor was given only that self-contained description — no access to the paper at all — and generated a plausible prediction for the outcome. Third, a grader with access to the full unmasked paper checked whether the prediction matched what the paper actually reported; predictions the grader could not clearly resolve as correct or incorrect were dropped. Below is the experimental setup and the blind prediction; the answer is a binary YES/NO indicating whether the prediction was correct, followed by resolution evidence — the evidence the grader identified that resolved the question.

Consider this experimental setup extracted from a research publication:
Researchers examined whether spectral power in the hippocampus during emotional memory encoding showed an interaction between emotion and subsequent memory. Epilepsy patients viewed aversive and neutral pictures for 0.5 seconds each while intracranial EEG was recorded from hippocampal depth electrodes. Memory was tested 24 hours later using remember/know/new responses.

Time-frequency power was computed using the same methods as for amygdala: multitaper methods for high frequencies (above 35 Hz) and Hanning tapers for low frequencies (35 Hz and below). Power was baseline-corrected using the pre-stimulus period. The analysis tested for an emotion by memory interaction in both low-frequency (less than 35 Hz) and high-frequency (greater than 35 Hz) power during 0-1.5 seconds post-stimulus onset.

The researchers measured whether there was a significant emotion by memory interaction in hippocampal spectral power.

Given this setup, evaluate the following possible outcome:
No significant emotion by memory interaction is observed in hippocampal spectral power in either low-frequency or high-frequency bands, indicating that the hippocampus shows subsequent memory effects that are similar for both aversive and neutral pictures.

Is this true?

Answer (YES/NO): YES